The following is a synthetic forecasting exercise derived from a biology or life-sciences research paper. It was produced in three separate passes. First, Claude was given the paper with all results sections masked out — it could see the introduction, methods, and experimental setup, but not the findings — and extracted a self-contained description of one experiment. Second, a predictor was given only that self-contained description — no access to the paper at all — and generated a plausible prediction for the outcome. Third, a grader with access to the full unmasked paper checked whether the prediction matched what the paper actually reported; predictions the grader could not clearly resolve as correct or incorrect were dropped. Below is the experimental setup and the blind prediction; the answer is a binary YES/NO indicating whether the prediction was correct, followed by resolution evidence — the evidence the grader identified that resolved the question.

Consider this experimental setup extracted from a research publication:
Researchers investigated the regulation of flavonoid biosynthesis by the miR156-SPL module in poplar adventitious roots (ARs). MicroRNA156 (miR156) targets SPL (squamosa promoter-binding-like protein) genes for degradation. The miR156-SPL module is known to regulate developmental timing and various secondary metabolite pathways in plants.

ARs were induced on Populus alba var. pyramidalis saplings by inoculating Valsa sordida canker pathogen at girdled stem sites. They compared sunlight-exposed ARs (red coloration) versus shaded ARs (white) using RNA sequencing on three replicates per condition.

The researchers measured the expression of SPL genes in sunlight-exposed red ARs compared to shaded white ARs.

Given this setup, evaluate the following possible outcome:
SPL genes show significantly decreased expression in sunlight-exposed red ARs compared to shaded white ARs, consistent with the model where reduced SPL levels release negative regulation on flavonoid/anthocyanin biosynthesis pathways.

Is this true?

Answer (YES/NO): YES